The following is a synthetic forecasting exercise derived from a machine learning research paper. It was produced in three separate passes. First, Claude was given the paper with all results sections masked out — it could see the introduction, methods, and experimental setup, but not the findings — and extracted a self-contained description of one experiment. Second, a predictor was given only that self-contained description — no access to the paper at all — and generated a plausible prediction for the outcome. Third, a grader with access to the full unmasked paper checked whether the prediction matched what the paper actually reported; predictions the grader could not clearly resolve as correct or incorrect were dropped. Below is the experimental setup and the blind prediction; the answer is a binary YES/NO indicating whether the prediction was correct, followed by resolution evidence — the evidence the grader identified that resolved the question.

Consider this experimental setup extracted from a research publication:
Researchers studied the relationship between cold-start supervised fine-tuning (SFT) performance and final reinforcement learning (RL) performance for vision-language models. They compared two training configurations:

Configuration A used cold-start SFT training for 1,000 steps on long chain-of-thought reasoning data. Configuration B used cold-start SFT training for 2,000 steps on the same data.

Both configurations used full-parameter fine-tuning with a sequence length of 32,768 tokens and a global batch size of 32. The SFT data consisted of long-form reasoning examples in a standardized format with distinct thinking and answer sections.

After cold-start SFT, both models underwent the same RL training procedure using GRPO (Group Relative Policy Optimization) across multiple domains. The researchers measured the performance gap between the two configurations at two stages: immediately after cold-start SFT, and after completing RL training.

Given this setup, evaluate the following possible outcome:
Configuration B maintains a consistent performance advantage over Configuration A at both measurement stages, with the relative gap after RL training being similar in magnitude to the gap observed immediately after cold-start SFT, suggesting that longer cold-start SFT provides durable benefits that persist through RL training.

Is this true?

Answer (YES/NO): NO